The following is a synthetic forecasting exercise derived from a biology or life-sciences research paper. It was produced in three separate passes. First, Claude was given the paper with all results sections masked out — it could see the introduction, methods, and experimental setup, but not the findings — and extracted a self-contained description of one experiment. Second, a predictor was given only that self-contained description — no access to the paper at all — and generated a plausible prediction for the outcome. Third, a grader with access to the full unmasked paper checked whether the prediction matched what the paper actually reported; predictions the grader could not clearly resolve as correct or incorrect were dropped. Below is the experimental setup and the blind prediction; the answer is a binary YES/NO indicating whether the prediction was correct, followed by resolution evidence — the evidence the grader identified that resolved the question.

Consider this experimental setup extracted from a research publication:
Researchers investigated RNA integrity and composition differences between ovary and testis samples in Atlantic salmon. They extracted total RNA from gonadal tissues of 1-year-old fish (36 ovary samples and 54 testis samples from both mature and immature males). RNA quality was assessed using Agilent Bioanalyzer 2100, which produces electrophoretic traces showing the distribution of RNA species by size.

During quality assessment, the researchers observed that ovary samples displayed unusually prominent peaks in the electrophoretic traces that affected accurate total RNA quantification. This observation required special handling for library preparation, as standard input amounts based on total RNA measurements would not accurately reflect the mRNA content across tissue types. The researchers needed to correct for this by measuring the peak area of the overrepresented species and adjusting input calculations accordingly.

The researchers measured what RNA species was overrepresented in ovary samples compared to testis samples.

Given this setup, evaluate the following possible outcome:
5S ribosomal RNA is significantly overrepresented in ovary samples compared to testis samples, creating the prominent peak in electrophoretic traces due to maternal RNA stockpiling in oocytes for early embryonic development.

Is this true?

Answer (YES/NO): YES